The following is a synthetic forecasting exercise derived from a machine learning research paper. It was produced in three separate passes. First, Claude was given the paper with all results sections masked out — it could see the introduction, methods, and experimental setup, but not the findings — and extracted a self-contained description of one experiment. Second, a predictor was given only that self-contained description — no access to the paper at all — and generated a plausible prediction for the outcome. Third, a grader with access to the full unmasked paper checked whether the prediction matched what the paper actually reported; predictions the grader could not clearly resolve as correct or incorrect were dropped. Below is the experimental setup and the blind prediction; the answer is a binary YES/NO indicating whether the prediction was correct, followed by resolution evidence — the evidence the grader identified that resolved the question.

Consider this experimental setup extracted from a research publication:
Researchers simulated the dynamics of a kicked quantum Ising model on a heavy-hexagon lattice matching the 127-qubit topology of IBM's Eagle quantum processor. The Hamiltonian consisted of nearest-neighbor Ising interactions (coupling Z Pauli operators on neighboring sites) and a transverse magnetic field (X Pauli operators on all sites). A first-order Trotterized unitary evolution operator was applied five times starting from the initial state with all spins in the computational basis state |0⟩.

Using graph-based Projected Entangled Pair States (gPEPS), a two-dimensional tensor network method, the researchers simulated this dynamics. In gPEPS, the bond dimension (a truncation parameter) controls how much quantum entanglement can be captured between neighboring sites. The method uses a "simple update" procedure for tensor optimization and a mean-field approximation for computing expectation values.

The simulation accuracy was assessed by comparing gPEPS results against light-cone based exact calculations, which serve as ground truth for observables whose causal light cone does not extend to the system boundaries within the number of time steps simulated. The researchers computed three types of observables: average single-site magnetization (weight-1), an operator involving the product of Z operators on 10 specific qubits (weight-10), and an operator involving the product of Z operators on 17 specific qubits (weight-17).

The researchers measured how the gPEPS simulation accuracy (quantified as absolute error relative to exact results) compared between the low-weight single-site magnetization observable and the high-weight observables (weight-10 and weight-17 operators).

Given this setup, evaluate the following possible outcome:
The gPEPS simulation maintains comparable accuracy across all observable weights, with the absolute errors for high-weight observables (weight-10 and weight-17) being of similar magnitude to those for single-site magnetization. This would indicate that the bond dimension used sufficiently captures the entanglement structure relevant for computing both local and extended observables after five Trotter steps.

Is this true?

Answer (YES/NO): NO